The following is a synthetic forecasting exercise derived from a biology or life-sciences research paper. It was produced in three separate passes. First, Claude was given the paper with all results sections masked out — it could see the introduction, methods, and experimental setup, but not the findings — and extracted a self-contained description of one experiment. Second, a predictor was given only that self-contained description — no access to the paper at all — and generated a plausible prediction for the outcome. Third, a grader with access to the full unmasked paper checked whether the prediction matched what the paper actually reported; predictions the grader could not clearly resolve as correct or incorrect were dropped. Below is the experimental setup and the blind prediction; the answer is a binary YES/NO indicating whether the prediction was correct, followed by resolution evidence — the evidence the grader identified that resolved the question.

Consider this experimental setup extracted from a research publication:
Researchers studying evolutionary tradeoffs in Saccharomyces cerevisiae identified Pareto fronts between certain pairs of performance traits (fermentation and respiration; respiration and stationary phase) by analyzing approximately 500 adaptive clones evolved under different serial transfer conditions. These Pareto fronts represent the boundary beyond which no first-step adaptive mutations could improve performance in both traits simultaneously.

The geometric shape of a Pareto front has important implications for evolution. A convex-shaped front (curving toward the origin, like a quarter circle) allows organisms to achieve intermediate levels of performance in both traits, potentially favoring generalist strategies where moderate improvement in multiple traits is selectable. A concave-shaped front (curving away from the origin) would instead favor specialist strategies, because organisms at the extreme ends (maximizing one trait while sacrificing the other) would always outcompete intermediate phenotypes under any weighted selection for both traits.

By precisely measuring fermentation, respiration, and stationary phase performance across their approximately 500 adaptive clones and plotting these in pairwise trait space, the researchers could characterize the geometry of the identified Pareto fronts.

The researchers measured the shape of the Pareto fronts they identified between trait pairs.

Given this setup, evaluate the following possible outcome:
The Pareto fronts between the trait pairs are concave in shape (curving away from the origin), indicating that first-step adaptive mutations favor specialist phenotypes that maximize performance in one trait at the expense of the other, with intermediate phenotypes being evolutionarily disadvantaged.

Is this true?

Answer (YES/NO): NO